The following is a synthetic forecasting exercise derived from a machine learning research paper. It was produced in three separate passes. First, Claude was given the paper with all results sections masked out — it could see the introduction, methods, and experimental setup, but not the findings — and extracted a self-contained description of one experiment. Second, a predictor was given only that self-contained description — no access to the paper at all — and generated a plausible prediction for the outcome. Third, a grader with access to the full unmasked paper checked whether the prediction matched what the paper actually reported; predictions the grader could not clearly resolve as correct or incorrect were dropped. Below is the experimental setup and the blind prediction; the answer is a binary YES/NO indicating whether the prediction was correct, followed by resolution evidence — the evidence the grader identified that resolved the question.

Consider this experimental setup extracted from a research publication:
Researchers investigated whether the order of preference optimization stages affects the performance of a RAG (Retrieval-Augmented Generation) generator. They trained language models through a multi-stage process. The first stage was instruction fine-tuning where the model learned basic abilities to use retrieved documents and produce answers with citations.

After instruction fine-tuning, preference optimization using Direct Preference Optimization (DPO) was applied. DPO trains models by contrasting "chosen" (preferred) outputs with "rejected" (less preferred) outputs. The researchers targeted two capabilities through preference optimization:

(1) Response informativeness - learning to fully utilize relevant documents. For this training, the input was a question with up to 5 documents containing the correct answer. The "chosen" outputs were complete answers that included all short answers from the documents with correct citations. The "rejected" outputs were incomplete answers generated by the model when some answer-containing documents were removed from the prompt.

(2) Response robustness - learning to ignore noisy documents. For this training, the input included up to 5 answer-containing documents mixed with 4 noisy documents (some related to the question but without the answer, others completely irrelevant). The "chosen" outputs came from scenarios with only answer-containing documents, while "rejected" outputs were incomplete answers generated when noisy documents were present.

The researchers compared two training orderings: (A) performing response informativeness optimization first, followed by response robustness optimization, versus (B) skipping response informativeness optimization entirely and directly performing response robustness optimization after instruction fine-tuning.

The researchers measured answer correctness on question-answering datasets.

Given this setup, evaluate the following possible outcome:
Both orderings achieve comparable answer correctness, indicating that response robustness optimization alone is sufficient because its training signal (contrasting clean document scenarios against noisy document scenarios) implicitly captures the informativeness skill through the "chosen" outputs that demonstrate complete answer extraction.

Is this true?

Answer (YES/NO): NO